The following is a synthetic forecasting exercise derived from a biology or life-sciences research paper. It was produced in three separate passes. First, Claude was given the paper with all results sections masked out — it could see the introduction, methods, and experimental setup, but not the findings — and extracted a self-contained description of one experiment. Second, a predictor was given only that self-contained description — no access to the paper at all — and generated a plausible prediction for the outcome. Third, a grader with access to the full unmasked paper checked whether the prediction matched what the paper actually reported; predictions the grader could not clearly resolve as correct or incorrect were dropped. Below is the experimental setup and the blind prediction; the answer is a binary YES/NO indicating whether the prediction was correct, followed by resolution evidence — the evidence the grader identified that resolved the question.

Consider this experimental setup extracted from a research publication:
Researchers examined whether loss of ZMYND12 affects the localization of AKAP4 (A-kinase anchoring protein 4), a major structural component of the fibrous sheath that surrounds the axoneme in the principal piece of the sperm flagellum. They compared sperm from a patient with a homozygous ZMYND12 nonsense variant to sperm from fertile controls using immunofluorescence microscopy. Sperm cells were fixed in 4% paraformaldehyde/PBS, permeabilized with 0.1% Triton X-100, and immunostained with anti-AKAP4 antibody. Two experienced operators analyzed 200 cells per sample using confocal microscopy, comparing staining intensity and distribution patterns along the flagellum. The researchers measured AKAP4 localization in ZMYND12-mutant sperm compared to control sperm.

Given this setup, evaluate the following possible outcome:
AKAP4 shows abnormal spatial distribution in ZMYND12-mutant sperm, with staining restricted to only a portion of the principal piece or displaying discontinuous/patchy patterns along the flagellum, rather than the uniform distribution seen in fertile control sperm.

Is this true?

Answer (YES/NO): NO